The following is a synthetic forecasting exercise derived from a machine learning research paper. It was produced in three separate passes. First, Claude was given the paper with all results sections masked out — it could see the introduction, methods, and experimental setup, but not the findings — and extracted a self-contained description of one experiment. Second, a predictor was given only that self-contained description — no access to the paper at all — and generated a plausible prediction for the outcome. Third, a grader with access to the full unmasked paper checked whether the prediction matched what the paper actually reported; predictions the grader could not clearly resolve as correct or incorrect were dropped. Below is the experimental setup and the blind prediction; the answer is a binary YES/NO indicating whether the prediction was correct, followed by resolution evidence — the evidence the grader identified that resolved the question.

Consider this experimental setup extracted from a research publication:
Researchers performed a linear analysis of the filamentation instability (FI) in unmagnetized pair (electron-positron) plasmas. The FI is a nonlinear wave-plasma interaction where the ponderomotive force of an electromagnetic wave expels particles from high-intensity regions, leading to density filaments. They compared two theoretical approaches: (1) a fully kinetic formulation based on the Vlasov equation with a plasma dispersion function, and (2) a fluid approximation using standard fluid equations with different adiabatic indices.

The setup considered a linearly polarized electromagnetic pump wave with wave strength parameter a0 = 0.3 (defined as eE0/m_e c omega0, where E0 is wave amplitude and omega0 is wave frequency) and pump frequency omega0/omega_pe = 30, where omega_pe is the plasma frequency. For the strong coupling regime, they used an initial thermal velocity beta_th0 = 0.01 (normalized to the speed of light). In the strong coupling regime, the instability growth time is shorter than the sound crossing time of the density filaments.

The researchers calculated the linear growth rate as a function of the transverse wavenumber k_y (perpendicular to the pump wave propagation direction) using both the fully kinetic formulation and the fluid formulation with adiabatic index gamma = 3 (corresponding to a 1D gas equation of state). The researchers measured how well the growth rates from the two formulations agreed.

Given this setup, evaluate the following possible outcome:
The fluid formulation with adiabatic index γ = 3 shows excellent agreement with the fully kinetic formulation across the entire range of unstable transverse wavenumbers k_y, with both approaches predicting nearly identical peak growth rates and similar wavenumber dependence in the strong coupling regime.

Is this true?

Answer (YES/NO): YES